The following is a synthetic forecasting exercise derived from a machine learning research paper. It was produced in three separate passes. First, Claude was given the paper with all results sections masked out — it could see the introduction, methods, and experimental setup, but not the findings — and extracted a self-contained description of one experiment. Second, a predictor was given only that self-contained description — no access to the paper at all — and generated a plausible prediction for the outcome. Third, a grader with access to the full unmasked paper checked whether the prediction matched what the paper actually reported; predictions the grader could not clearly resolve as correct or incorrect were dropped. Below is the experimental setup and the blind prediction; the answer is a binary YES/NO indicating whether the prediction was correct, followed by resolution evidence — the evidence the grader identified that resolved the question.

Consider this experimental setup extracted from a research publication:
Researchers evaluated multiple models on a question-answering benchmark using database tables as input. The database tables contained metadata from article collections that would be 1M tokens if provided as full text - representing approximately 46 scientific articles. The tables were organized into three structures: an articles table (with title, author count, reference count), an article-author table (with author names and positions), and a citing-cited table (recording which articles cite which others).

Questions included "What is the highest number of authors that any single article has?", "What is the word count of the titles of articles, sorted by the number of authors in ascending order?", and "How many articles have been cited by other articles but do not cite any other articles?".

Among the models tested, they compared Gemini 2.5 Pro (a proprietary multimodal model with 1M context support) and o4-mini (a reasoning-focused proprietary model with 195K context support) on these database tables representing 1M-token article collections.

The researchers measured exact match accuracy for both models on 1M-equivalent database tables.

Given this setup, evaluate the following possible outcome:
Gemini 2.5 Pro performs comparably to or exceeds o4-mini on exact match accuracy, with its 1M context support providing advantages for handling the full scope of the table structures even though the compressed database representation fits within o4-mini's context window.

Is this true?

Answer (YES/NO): NO